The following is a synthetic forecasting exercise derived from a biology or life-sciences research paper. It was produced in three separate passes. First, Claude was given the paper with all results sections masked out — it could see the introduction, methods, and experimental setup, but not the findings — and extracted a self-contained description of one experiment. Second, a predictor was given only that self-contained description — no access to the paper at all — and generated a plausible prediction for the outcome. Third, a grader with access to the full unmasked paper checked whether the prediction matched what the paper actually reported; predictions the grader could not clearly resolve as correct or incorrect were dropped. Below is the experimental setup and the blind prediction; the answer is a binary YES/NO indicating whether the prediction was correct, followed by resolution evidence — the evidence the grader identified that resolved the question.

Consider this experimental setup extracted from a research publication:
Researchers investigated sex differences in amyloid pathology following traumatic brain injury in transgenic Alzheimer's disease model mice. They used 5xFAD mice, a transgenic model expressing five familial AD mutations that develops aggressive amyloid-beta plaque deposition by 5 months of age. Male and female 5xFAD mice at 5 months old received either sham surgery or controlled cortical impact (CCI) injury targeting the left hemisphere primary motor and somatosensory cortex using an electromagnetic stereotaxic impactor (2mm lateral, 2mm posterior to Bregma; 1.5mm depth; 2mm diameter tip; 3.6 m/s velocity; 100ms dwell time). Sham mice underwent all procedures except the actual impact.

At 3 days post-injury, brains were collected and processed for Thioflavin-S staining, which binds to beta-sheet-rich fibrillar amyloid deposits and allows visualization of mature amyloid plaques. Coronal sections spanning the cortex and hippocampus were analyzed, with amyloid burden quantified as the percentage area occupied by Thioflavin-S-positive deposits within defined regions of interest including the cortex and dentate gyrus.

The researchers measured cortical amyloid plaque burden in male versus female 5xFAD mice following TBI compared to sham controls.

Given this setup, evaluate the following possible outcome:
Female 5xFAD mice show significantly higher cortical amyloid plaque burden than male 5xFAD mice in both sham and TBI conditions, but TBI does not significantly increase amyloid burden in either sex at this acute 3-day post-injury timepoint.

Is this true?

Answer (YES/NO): NO